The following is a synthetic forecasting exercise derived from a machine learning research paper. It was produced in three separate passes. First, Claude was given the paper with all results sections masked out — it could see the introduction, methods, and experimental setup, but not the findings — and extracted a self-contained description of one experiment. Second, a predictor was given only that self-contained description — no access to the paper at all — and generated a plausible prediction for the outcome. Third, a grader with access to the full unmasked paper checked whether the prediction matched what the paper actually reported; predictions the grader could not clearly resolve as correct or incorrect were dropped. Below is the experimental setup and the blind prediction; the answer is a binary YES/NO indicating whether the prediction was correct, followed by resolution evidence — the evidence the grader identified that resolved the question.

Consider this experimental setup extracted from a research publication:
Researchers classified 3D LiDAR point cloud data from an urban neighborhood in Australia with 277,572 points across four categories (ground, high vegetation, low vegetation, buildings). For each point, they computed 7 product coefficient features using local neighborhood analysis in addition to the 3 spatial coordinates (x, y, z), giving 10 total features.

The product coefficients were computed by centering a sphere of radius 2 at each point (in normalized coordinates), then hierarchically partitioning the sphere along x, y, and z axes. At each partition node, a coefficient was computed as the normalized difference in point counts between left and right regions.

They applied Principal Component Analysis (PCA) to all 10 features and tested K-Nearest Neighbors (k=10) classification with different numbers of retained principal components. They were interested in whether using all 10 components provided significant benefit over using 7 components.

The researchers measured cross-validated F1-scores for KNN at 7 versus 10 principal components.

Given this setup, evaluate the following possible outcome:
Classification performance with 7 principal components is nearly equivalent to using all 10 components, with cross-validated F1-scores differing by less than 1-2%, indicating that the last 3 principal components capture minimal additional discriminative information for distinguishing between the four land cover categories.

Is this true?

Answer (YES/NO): NO